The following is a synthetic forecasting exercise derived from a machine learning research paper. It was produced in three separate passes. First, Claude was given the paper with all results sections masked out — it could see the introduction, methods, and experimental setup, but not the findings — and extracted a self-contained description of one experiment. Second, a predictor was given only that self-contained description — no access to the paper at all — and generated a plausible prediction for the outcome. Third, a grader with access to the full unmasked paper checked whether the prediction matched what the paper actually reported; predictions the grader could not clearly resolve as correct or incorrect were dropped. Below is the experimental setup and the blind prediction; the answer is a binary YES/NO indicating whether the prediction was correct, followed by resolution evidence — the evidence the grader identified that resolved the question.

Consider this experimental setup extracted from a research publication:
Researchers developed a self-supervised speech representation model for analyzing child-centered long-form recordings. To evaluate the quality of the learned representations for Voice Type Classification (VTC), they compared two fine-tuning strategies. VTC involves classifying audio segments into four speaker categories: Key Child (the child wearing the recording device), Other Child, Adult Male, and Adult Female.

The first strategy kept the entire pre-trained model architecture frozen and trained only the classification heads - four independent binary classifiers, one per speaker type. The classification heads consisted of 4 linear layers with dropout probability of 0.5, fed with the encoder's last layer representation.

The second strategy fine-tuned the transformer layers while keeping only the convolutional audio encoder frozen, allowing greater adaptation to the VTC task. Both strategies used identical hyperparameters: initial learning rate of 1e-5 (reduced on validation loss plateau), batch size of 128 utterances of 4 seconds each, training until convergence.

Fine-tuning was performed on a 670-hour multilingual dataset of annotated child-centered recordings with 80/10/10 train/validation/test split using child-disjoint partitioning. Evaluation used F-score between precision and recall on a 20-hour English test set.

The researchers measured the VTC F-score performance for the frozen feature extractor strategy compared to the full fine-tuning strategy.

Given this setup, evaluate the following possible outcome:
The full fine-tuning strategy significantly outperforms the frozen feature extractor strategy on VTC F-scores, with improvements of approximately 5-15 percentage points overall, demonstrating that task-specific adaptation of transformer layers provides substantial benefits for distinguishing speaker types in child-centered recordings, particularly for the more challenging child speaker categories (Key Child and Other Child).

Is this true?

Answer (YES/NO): NO